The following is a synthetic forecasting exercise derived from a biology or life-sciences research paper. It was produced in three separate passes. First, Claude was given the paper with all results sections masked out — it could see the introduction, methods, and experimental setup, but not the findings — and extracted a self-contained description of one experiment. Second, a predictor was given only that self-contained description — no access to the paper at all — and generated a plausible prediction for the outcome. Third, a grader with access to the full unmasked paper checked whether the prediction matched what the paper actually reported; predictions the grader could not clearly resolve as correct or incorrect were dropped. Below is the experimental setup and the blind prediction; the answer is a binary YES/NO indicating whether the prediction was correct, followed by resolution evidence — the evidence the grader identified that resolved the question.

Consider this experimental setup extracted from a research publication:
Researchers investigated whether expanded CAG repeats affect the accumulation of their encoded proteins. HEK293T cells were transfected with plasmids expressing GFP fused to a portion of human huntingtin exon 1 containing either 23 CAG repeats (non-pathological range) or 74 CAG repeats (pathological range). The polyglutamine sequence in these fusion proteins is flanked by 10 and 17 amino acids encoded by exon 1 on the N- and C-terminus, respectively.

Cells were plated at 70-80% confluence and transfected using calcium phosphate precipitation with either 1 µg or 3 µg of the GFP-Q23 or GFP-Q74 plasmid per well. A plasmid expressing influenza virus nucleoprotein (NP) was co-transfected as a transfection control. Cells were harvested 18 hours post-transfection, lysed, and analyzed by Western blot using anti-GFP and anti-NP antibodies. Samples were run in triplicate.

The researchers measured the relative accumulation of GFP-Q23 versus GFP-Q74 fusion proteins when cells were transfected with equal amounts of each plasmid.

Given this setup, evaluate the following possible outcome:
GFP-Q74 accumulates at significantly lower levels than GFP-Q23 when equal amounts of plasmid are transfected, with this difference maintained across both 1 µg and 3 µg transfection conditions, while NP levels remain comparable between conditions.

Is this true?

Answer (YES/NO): NO